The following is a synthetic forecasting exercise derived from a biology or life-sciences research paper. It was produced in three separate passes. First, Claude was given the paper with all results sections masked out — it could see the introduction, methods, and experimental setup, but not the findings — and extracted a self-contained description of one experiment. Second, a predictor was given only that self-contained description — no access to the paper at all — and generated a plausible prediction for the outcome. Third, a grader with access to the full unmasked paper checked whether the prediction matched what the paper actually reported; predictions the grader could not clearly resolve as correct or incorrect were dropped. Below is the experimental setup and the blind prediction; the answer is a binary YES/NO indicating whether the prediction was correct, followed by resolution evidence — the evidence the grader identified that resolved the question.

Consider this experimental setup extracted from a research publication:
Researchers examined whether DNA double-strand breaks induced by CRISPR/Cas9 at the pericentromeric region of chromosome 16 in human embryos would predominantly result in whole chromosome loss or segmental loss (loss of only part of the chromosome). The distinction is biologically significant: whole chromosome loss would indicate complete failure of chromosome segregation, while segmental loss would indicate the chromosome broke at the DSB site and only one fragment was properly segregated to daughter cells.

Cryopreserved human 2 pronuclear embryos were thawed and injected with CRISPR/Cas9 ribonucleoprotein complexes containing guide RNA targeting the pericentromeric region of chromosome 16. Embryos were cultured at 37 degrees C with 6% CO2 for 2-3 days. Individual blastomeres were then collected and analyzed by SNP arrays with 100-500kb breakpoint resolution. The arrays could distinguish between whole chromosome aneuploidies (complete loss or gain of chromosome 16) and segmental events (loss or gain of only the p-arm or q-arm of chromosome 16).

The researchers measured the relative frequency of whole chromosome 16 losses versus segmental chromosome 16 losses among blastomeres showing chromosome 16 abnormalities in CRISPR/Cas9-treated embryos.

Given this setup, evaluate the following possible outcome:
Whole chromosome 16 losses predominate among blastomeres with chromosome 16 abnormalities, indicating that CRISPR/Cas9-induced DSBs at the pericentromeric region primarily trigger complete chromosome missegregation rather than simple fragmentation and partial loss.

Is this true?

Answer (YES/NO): NO